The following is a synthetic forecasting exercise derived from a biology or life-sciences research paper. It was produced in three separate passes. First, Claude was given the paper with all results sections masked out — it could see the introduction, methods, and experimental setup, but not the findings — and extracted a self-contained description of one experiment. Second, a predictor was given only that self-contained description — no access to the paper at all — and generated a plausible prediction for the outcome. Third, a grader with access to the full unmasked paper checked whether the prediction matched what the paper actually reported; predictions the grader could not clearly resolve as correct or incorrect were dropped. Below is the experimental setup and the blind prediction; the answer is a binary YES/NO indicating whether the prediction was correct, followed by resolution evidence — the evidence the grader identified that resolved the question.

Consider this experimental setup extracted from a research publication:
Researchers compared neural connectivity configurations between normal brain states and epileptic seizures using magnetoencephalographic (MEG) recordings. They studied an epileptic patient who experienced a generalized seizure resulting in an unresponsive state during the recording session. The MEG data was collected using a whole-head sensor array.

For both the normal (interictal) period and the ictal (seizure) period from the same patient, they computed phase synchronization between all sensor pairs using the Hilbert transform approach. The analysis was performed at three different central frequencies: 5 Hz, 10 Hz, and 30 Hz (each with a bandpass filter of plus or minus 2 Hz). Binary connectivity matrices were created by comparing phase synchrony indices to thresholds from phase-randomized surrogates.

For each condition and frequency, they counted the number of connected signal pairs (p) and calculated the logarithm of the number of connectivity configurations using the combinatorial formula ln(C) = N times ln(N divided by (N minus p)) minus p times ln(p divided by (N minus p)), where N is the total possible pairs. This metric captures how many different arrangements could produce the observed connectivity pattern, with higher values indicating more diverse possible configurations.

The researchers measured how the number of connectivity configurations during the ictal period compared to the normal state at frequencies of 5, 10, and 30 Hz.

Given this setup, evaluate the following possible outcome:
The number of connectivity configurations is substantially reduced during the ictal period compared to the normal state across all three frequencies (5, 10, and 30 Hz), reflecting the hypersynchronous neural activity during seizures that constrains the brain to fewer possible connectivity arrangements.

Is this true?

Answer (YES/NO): NO